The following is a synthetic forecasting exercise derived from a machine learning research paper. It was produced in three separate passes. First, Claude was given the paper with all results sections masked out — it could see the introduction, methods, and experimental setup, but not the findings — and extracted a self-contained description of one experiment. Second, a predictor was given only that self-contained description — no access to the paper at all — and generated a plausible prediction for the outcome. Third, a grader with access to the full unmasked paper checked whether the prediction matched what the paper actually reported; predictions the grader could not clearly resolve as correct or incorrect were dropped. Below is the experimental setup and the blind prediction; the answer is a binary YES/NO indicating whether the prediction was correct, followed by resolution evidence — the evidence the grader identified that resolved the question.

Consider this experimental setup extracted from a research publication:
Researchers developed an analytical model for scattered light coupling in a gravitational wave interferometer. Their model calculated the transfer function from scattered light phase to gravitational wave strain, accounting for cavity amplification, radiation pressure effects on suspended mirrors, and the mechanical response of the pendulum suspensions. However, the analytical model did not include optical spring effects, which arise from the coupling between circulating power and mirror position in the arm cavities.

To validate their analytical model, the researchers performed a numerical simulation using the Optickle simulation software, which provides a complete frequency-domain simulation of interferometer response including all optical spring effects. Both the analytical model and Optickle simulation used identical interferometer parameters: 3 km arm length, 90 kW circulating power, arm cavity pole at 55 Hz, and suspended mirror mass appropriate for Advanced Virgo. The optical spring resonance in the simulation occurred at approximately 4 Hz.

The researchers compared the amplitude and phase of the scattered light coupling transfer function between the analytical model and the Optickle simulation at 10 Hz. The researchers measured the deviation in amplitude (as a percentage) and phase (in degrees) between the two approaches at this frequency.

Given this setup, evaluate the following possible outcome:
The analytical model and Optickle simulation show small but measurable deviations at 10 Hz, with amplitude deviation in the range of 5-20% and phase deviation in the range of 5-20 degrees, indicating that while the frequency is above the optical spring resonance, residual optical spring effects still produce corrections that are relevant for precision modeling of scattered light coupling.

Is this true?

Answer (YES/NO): NO